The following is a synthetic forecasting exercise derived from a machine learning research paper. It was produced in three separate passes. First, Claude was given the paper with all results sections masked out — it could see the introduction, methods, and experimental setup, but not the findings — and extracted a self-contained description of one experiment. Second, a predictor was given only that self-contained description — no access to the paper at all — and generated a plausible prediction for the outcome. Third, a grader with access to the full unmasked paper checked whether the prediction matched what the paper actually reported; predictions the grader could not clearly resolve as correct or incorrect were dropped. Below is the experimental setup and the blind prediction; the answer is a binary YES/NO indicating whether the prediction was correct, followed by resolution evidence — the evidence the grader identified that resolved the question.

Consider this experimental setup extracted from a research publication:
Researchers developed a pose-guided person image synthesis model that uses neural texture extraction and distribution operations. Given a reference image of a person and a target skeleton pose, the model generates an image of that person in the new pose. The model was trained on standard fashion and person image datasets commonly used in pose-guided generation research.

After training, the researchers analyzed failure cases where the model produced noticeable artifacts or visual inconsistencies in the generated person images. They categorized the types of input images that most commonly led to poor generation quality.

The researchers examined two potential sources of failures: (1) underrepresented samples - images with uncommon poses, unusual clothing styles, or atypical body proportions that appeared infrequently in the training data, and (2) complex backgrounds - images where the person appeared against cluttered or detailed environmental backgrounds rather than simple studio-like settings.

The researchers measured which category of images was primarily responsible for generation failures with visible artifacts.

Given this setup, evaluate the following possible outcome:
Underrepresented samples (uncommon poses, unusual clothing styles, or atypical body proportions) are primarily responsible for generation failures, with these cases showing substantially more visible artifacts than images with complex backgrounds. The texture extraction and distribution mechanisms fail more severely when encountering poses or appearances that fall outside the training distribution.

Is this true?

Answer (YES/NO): YES